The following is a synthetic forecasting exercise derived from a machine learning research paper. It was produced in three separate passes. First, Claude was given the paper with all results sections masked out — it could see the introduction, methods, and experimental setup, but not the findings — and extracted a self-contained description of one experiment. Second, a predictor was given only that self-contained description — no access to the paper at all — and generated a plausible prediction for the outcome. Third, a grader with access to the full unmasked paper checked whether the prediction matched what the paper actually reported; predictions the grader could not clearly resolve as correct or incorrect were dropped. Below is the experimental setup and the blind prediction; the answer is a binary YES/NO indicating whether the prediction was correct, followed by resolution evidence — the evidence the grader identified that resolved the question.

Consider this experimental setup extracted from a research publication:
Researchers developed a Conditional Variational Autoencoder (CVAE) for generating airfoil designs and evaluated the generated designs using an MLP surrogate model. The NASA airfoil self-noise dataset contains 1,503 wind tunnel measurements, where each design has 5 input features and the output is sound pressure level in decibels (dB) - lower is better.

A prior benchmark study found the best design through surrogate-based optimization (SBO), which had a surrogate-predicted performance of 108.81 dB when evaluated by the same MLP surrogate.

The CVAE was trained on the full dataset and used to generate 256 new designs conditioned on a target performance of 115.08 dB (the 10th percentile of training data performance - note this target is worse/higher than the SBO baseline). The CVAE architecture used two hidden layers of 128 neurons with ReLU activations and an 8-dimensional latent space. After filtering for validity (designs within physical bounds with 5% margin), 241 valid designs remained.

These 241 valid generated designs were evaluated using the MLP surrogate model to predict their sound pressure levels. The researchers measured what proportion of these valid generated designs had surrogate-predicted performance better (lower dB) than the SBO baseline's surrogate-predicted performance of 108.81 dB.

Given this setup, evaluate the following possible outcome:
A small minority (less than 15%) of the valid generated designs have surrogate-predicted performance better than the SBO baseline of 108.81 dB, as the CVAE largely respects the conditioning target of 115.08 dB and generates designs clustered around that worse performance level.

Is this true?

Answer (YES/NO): NO